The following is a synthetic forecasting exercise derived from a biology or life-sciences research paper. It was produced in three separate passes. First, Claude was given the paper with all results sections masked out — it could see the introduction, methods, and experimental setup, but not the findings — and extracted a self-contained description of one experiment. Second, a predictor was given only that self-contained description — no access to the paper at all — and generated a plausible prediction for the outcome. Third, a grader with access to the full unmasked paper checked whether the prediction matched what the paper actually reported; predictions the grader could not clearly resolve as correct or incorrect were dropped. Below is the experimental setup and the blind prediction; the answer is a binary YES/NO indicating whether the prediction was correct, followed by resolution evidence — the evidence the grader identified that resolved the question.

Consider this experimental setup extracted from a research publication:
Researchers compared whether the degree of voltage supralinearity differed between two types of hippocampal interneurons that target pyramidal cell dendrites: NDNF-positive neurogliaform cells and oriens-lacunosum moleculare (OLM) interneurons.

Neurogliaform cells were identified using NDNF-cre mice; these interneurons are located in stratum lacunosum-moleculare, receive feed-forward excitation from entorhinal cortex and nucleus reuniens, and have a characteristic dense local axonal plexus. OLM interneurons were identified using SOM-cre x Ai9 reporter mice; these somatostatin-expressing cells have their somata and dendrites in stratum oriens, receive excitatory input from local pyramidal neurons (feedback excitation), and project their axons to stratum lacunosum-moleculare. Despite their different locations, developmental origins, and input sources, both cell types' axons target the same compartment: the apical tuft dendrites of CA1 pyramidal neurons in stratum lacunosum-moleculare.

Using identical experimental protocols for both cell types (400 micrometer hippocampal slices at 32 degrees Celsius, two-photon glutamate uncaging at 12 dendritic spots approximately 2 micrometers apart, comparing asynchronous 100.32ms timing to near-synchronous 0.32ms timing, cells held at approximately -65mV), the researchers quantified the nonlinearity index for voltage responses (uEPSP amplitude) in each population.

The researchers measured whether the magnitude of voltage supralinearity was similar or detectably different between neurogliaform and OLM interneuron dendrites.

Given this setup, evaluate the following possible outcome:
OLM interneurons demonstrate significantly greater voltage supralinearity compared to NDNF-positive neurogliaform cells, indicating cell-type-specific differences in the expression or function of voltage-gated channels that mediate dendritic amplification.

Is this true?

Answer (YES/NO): NO